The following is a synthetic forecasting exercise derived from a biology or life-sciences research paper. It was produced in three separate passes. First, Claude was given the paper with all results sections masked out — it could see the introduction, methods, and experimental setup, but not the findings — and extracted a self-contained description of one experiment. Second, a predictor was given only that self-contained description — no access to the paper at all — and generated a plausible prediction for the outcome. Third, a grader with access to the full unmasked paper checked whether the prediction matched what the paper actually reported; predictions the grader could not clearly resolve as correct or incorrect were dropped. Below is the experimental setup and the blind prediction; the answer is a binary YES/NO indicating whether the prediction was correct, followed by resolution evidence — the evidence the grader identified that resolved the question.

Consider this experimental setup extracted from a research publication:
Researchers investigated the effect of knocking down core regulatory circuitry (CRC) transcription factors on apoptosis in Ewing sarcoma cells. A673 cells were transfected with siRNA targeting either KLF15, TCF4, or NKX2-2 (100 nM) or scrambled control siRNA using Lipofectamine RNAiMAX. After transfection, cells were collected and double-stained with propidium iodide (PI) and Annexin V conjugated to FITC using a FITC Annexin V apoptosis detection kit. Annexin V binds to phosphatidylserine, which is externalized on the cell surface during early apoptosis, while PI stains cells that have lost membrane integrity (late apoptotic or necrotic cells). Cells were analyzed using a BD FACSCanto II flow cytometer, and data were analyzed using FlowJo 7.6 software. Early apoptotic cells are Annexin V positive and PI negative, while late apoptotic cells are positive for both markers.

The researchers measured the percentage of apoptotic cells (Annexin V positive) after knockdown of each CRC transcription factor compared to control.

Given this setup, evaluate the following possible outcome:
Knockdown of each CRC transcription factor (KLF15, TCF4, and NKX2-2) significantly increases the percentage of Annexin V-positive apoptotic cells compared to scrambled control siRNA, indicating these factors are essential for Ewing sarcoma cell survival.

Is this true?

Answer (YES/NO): NO